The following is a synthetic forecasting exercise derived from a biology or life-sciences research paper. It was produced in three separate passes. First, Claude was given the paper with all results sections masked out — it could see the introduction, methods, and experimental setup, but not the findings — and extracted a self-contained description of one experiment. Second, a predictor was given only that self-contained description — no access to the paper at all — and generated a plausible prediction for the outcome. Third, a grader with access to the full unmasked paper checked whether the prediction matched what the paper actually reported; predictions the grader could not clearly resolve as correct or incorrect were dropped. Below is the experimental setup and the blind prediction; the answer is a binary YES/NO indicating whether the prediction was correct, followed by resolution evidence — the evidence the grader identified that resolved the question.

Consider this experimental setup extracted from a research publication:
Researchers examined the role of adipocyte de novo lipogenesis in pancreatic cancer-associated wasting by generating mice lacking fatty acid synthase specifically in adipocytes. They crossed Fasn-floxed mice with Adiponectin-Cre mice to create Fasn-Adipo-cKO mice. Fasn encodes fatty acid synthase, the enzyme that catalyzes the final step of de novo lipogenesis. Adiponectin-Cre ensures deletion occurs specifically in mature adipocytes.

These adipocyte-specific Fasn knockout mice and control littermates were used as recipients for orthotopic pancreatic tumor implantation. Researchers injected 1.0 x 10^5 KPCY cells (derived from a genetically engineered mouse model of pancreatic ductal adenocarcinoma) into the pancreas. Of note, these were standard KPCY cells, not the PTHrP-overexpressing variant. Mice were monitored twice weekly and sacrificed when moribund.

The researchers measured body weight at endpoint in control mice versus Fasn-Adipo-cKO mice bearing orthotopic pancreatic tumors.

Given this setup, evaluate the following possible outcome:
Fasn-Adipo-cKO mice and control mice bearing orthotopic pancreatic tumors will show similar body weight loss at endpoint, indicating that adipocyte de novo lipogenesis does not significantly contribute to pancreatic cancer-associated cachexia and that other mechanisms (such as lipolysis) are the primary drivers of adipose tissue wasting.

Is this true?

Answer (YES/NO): NO